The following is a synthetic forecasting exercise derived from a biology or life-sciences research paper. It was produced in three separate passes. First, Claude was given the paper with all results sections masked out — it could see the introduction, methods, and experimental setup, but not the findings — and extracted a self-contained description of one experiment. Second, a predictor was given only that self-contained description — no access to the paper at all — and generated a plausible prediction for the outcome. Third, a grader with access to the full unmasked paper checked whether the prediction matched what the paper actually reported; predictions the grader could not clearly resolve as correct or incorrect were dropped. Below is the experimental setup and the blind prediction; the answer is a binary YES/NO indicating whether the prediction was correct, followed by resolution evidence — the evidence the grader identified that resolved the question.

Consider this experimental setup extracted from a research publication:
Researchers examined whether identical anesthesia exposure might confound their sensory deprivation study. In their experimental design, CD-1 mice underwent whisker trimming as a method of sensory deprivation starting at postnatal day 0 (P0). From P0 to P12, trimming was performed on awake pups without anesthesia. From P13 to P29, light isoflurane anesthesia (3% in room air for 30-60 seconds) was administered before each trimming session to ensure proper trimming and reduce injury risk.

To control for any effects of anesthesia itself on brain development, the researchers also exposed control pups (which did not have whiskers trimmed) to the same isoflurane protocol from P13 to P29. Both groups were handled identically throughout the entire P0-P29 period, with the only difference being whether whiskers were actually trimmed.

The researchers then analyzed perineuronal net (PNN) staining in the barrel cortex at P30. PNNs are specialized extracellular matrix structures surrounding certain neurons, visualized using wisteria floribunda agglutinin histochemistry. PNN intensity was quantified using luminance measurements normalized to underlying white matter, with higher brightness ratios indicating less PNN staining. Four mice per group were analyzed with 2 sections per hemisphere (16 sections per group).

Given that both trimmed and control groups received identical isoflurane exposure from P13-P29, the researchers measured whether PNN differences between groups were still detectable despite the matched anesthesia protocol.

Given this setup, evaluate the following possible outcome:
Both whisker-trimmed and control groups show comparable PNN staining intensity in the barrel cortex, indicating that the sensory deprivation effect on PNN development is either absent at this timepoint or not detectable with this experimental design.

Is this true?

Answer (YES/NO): NO